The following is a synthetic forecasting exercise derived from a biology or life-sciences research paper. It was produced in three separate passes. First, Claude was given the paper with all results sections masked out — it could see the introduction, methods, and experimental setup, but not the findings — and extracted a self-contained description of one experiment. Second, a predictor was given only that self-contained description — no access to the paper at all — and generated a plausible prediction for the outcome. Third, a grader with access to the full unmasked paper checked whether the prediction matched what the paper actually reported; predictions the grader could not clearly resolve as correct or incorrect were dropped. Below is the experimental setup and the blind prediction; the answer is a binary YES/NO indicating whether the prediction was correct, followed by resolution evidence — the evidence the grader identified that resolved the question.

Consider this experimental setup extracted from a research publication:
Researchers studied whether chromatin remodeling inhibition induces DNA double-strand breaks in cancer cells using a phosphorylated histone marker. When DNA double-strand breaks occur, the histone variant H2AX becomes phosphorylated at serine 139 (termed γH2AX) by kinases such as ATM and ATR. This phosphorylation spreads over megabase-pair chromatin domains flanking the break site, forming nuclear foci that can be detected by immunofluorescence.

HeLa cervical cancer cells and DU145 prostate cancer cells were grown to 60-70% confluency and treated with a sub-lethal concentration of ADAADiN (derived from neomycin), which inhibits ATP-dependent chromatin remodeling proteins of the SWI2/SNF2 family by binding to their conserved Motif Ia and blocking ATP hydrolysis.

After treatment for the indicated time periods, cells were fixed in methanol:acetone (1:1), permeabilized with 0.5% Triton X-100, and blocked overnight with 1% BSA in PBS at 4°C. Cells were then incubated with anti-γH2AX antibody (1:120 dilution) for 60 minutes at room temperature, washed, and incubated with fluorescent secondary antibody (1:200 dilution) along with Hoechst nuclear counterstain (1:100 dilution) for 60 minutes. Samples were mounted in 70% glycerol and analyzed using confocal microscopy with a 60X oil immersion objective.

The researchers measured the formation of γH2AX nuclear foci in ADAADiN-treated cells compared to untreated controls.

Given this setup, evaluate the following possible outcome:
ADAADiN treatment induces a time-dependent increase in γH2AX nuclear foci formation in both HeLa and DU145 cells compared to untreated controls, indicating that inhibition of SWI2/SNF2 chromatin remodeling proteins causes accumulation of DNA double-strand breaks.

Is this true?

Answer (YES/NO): NO